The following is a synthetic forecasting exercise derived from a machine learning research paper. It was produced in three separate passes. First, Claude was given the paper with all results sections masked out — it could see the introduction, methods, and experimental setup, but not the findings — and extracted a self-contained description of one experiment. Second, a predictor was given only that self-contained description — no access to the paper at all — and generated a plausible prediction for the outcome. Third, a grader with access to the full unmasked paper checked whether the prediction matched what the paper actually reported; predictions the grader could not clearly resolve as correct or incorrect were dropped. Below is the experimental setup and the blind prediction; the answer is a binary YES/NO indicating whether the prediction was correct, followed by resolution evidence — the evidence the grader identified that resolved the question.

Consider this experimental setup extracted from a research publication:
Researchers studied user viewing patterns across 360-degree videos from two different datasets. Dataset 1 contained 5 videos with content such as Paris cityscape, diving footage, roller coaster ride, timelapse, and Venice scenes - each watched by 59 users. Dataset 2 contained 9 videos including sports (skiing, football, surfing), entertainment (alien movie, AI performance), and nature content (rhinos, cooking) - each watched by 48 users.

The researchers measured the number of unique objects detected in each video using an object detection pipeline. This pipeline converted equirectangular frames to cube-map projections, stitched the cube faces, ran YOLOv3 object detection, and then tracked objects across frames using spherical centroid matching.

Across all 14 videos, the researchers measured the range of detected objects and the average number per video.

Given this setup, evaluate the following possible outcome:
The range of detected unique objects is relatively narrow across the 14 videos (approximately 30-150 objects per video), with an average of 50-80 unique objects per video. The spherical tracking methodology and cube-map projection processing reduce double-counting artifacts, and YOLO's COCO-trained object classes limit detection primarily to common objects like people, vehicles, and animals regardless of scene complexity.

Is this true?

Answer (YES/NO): NO